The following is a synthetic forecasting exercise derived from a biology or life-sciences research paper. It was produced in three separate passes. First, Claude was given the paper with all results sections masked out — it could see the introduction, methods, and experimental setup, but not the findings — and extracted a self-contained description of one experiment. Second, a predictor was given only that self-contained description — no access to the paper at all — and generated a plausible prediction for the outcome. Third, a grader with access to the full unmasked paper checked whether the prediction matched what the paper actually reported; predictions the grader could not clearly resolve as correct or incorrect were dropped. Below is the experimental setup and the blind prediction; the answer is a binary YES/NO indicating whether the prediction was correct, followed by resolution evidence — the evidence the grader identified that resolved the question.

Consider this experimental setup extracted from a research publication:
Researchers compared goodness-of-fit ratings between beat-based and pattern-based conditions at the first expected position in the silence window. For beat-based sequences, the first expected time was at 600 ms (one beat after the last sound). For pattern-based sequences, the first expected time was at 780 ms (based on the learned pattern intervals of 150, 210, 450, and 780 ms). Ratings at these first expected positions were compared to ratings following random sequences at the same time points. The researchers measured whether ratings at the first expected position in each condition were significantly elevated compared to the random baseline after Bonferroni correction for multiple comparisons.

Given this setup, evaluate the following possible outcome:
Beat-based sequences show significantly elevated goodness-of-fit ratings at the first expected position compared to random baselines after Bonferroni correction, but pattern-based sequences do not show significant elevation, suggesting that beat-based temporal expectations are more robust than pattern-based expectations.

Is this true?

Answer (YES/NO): YES